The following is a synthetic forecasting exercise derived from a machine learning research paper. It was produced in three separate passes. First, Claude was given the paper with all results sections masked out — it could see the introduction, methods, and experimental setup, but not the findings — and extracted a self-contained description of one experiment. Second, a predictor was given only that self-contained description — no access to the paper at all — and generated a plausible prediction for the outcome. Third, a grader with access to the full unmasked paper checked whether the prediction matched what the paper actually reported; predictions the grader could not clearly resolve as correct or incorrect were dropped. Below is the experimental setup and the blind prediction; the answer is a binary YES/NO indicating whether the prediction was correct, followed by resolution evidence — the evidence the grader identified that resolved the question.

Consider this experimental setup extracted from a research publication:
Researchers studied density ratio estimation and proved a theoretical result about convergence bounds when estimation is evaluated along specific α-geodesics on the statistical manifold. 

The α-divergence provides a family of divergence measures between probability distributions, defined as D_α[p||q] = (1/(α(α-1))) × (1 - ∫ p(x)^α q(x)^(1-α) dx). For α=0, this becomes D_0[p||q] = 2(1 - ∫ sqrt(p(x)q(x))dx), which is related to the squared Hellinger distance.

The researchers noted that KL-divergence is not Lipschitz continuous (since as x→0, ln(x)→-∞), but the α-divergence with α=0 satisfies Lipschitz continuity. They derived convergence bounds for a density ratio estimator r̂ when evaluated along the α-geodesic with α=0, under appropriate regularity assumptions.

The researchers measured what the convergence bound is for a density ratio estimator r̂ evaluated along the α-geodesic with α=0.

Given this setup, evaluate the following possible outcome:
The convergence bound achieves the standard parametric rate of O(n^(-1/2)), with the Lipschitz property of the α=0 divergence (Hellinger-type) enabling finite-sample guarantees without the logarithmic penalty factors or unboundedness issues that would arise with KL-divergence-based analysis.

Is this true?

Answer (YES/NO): NO